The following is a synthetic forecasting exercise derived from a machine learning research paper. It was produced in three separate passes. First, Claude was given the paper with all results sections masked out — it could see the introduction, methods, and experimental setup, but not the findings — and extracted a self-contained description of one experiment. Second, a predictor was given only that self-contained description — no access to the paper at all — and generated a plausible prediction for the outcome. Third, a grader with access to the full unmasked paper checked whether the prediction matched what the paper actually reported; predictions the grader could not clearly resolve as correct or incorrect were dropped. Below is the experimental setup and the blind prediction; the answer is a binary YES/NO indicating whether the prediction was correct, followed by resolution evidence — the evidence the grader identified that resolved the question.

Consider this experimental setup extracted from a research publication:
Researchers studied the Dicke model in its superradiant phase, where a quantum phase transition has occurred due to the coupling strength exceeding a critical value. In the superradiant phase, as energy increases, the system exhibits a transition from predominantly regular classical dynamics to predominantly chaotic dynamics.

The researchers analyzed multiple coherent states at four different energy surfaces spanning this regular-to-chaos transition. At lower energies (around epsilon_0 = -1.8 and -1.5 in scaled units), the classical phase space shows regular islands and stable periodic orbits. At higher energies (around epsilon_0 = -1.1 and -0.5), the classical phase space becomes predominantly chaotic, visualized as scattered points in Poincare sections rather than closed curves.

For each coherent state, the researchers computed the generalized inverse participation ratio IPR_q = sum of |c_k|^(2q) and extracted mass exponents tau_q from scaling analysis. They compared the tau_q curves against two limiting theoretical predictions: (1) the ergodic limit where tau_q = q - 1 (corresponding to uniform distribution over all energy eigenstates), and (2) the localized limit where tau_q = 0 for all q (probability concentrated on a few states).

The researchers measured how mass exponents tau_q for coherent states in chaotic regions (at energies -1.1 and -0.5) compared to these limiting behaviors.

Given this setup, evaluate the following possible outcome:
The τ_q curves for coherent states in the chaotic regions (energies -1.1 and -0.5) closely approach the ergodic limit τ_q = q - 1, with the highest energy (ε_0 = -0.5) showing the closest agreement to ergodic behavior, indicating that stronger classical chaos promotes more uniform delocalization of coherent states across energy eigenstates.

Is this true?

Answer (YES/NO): NO